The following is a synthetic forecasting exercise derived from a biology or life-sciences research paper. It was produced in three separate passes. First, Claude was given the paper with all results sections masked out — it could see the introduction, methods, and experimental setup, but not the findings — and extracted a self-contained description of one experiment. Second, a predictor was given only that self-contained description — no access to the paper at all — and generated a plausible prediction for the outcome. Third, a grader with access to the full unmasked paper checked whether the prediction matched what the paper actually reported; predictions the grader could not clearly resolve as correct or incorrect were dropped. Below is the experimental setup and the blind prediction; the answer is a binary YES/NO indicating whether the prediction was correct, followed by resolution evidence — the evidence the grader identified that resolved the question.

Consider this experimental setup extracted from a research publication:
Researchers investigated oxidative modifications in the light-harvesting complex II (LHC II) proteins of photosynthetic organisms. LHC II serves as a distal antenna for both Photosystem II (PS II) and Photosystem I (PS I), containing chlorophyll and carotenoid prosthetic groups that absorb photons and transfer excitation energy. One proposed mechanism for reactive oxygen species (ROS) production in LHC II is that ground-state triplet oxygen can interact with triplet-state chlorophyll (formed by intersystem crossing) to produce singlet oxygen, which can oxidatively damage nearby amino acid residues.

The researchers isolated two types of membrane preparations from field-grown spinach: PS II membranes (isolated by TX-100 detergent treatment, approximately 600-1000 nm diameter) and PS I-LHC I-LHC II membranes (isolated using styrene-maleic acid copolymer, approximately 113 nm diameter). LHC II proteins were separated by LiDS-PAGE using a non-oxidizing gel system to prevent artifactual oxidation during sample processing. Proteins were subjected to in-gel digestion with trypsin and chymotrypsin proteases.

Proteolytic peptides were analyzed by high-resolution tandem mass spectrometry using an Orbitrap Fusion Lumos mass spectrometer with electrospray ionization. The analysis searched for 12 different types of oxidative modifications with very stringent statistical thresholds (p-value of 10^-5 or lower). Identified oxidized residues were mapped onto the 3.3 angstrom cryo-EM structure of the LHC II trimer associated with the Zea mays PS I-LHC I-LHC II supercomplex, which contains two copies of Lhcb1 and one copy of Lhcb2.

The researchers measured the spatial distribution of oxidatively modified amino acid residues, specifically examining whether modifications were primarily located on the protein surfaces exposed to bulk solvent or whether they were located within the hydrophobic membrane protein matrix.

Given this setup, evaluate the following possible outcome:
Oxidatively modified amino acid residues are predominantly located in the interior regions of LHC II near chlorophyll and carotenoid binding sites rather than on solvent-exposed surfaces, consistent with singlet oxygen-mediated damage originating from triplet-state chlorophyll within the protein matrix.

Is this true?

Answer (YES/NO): YES